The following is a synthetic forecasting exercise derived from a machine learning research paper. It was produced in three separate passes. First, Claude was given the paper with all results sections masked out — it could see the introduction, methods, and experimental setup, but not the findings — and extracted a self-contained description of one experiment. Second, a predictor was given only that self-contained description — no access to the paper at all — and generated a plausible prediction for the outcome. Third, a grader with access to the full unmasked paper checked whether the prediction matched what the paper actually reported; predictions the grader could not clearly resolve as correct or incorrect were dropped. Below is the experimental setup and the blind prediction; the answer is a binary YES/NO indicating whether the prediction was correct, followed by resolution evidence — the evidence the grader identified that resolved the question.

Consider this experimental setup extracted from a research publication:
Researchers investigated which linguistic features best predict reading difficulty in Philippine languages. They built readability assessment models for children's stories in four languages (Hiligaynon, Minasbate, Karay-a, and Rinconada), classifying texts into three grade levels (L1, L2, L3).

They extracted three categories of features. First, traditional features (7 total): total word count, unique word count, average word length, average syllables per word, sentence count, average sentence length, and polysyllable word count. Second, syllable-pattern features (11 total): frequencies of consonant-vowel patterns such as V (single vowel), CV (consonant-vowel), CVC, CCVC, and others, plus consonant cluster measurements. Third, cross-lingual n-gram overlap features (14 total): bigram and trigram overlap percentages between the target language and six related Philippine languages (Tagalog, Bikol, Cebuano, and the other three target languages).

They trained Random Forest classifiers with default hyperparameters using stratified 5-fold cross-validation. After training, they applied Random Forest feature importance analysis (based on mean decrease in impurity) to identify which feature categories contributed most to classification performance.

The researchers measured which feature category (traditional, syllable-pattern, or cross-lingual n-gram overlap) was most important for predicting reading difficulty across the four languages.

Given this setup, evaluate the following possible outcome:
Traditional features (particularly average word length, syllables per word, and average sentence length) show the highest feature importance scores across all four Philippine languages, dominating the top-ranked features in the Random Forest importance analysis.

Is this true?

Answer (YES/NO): NO